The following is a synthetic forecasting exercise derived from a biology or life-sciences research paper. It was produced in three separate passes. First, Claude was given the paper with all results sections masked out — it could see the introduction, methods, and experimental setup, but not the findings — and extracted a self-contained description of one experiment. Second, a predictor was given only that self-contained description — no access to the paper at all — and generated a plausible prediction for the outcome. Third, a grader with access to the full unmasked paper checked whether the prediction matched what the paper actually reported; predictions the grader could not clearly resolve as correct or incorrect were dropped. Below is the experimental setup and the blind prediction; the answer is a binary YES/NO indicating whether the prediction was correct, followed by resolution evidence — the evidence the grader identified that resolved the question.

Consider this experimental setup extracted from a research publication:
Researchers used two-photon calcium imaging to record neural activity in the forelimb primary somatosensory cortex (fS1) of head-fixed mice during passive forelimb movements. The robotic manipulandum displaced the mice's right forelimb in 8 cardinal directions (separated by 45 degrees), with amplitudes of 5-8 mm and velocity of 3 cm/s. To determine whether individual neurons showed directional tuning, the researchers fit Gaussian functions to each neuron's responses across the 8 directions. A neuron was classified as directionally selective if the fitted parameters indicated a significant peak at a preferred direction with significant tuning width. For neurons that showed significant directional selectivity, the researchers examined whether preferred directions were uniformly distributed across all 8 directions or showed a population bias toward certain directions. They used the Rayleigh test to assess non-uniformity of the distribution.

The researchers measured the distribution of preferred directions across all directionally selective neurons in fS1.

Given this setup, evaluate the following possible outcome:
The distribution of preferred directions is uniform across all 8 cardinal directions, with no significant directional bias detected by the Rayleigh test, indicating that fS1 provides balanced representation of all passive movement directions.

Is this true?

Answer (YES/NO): NO